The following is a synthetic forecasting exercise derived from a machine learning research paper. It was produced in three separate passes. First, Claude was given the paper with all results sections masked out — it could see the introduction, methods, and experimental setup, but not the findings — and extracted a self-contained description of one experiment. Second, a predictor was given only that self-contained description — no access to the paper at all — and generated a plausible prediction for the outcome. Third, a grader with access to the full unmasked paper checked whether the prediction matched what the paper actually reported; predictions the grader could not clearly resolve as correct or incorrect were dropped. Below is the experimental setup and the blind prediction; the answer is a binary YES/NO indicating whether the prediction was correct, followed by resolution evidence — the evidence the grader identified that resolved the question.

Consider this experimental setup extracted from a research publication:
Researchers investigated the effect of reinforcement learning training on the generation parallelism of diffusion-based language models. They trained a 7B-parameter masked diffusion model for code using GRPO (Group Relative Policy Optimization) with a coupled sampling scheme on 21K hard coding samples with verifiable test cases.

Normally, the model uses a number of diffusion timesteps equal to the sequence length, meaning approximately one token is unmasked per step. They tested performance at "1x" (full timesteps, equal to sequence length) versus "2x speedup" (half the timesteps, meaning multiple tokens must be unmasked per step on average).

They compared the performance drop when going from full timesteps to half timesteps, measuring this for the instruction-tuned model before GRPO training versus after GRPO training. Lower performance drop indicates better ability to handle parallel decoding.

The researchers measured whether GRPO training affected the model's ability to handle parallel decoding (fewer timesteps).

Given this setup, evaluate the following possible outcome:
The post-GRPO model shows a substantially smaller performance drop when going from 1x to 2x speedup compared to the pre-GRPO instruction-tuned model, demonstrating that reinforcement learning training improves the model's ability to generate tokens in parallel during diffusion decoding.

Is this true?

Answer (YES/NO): YES